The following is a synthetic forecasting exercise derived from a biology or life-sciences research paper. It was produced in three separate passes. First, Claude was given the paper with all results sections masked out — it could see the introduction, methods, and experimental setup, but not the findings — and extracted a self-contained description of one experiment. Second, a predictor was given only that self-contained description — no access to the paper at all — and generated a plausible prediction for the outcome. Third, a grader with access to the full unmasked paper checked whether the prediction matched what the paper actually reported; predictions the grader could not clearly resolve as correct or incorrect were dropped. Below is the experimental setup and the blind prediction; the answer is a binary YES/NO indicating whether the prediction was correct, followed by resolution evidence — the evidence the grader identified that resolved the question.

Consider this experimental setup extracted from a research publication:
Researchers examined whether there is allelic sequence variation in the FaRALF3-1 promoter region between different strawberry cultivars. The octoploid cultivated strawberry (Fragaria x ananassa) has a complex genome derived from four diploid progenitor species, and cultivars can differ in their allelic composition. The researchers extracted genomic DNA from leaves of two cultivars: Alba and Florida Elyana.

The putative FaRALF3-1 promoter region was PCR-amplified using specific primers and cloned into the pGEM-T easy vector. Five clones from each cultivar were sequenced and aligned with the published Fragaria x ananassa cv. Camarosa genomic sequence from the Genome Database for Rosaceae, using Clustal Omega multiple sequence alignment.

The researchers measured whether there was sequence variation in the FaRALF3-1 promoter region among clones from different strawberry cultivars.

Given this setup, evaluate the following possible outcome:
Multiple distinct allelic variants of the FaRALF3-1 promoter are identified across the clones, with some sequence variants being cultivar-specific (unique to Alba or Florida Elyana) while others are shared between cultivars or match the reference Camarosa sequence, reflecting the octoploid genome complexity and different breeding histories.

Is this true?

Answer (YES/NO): NO